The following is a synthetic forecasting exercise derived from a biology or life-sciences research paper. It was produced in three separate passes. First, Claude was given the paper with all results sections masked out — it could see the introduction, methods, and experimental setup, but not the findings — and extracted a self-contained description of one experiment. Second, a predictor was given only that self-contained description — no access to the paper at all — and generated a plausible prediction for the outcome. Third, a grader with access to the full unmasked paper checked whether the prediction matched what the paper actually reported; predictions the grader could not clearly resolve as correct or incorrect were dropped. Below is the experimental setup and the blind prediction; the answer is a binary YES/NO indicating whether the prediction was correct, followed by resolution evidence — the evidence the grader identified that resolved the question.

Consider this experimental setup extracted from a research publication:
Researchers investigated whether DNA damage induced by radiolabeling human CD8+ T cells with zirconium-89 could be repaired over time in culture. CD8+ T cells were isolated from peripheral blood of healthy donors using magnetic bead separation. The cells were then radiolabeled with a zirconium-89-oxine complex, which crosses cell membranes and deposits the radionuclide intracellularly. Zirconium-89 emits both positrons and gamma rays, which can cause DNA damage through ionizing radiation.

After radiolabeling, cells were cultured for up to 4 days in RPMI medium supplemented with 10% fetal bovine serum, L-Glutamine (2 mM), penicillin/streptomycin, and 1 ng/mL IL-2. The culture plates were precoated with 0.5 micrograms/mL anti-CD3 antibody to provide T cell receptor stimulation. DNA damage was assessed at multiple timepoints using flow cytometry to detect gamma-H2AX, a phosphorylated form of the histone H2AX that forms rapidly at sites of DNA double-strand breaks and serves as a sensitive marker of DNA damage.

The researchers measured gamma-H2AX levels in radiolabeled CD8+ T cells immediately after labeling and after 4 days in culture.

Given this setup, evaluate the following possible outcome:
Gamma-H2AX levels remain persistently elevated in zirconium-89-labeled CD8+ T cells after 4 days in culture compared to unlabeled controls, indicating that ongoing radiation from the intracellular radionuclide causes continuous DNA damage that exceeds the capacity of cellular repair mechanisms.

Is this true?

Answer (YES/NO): NO